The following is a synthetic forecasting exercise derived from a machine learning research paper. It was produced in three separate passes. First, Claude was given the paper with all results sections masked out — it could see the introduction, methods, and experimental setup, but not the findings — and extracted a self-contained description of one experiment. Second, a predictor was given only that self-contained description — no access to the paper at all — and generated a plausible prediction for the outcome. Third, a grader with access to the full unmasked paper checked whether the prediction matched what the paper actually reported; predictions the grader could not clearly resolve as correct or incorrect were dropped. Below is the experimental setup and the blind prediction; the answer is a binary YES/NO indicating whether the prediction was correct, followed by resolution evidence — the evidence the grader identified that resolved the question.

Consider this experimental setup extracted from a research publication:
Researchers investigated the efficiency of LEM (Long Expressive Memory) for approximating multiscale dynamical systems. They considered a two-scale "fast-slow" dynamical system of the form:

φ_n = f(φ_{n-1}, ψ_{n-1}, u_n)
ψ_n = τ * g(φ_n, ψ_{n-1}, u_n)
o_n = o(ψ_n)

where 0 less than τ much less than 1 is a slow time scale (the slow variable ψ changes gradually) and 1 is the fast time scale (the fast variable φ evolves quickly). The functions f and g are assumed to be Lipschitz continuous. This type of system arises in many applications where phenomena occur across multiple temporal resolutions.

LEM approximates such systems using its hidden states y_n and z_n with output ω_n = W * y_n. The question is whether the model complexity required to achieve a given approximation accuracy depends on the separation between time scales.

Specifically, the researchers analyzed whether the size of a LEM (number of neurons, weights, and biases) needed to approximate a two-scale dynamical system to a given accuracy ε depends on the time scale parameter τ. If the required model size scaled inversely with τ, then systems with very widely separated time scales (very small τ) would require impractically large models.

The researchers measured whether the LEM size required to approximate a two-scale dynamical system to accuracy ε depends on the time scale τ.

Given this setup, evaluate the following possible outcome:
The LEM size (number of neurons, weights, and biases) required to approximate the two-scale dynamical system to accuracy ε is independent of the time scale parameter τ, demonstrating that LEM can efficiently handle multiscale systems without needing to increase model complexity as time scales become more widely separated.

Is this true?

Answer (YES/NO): YES